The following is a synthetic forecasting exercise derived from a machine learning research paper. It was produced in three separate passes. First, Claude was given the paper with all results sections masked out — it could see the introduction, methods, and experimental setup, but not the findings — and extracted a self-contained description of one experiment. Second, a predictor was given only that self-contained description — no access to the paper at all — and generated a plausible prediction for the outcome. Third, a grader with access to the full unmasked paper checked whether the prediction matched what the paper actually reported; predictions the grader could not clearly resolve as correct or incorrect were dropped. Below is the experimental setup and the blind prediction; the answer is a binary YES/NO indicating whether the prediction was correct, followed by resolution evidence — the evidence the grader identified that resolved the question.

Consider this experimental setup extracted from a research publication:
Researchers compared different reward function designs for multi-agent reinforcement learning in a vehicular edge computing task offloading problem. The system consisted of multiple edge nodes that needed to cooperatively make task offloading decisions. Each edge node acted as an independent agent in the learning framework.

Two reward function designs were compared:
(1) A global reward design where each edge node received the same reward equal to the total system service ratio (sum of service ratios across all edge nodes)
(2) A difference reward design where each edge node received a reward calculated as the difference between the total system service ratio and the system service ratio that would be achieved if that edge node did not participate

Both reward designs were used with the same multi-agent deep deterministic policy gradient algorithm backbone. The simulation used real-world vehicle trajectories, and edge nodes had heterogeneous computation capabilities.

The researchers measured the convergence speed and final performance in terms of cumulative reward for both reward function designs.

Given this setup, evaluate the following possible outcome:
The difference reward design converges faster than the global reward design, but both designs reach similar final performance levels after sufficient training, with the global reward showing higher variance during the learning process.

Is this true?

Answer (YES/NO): NO